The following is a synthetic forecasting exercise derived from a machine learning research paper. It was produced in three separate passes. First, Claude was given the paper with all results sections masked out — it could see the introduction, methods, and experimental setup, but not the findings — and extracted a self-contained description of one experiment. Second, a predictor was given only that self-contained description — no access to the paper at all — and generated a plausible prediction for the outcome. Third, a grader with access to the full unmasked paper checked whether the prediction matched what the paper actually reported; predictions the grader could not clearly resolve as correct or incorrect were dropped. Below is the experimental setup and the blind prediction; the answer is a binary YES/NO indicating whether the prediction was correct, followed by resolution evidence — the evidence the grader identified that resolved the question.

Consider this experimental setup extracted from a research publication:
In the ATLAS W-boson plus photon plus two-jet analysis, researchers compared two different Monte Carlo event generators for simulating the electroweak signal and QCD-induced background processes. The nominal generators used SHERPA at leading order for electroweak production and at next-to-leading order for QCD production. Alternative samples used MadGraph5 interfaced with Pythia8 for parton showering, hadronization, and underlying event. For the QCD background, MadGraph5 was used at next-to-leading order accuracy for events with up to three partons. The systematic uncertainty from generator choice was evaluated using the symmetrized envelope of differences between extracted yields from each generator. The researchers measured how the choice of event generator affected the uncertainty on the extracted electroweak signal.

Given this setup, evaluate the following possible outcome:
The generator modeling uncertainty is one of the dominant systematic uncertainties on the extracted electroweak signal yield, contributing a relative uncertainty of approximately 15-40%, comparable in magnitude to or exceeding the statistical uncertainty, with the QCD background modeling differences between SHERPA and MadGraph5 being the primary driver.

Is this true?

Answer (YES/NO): NO